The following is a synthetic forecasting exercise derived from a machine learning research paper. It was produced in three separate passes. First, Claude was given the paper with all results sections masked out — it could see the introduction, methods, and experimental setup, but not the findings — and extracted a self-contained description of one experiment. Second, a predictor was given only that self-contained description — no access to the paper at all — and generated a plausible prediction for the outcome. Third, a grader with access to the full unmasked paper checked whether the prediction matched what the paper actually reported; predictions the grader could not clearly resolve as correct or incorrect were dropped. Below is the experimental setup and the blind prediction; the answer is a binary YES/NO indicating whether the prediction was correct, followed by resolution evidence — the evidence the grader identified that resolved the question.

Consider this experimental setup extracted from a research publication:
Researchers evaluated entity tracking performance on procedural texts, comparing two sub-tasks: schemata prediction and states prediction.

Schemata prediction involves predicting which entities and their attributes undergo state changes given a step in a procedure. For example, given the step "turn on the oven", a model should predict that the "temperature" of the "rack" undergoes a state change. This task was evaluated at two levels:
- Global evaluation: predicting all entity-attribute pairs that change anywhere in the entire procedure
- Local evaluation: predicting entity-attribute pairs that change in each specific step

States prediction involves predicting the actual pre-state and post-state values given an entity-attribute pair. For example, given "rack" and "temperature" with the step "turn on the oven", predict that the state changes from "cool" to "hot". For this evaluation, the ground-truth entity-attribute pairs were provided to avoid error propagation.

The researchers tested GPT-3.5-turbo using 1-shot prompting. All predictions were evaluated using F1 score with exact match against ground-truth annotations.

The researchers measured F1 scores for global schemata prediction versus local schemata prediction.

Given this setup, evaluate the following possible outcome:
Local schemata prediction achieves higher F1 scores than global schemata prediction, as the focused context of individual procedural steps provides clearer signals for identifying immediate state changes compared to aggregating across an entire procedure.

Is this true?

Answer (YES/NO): NO